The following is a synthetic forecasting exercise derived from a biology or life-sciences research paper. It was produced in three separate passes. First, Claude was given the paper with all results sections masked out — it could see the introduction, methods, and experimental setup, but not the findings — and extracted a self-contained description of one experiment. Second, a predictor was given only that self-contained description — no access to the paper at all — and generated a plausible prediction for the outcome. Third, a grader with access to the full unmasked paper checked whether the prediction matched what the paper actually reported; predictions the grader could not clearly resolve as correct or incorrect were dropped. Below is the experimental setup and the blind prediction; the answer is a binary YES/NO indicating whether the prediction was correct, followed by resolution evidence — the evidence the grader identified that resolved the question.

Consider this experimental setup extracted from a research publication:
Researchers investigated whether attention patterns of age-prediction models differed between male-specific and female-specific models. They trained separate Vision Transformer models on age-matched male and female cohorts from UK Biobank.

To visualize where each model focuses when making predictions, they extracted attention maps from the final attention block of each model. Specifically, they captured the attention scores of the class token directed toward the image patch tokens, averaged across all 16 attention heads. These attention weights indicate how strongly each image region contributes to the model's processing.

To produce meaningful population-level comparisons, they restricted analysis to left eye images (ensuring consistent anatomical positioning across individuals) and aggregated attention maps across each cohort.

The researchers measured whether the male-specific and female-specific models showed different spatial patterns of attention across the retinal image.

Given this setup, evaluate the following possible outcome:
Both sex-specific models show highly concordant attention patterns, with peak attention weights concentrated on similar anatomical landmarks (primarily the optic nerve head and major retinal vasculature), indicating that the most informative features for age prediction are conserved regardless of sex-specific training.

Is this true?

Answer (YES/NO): NO